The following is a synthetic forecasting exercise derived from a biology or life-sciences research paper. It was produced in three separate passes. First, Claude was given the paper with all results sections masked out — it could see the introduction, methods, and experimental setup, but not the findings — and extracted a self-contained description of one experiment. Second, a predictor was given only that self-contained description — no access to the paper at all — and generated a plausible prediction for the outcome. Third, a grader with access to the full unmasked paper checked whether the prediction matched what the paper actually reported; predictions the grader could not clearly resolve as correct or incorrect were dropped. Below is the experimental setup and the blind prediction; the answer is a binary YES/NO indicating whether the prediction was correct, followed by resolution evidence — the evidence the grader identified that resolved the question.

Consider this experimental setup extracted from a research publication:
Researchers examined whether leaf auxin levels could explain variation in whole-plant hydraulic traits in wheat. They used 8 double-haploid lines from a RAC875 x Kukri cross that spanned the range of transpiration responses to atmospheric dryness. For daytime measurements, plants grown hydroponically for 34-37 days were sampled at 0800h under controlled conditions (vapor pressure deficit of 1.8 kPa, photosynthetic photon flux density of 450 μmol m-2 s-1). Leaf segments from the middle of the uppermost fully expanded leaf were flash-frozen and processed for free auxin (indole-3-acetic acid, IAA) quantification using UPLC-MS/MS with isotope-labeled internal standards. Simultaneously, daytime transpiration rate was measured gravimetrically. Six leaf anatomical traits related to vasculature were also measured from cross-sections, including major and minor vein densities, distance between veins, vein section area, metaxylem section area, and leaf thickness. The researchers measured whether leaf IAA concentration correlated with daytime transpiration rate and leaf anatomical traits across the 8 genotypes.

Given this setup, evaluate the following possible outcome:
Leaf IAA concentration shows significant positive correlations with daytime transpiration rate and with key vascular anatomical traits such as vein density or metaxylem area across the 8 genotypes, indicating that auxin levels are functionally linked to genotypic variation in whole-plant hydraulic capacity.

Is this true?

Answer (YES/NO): NO